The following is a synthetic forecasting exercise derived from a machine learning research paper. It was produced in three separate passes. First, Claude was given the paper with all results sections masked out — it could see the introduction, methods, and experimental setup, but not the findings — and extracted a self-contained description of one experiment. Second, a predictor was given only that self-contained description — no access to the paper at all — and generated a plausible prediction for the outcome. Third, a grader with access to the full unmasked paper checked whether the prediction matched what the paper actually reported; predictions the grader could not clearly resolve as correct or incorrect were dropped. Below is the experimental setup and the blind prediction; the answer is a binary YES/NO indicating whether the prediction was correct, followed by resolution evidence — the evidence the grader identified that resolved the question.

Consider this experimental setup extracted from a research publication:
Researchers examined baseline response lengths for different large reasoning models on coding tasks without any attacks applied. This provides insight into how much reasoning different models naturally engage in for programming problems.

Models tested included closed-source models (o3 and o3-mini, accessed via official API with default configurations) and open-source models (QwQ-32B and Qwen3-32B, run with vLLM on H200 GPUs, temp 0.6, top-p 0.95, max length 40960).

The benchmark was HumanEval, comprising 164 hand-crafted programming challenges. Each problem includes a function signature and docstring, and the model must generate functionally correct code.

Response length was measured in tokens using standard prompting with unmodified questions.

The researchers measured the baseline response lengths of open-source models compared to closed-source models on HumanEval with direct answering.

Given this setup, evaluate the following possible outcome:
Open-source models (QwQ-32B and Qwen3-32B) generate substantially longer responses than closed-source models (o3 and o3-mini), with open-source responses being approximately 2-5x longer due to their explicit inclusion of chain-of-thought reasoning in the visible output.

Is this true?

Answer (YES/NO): YES